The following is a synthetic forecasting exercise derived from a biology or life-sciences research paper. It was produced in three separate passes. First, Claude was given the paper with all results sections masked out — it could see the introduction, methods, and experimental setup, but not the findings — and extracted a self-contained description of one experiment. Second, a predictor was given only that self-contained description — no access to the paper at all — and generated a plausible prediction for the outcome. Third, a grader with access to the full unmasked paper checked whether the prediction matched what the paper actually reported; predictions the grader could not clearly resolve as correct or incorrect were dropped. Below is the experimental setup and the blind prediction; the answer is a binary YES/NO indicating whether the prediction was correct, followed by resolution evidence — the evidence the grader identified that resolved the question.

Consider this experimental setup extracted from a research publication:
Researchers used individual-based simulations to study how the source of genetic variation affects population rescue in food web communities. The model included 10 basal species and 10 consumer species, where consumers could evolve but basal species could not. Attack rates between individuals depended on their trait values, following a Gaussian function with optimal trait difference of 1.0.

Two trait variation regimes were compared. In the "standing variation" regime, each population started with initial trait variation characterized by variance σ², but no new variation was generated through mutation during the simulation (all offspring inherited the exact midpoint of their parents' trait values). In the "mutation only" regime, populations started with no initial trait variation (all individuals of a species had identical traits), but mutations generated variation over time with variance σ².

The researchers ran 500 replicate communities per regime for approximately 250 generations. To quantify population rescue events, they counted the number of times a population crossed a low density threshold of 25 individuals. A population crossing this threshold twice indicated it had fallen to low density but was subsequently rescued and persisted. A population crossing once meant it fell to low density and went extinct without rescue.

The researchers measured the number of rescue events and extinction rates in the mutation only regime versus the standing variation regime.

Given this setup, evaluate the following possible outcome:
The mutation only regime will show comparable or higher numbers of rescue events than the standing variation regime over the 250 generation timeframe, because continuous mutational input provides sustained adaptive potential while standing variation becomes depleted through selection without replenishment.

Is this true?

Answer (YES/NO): YES